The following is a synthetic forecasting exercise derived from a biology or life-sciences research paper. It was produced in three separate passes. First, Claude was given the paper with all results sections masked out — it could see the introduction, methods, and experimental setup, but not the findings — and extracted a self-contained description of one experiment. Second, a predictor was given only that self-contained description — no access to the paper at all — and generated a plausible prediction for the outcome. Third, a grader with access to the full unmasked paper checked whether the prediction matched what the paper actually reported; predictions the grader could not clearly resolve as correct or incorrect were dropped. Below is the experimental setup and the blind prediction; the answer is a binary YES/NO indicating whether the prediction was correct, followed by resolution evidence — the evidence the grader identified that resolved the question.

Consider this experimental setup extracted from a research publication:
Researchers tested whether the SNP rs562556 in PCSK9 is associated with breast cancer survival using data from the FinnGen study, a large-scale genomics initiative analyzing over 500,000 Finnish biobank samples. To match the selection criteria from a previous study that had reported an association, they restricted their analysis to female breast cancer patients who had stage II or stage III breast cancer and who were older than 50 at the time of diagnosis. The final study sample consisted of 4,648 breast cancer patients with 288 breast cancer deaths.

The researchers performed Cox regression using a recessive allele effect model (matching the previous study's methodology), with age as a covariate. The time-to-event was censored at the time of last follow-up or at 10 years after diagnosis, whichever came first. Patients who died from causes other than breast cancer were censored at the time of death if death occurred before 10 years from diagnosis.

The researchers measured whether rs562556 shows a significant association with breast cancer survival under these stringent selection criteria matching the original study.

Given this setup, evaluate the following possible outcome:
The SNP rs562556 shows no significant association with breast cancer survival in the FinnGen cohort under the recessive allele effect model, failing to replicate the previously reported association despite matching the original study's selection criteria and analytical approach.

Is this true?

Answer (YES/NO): YES